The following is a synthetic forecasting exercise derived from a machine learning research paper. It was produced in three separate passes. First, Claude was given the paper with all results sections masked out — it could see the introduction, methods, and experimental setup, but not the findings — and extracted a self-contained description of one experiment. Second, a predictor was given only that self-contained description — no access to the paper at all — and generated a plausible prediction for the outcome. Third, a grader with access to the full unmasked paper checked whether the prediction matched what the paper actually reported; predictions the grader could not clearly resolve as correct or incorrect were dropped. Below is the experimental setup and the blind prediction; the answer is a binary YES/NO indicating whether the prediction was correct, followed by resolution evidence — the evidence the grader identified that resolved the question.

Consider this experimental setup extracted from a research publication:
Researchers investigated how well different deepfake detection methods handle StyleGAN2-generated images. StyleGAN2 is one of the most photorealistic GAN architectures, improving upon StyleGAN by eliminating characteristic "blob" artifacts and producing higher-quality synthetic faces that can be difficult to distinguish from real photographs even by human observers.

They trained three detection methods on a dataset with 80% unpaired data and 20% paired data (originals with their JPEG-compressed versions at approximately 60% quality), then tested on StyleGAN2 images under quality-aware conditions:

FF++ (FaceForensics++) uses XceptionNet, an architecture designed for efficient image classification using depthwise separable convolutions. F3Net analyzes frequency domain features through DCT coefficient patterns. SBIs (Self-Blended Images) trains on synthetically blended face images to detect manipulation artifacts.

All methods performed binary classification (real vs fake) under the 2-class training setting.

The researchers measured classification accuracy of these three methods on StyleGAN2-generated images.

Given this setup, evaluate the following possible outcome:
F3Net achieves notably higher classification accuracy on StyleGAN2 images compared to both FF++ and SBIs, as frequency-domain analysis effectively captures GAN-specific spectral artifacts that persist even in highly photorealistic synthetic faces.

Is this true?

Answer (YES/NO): NO